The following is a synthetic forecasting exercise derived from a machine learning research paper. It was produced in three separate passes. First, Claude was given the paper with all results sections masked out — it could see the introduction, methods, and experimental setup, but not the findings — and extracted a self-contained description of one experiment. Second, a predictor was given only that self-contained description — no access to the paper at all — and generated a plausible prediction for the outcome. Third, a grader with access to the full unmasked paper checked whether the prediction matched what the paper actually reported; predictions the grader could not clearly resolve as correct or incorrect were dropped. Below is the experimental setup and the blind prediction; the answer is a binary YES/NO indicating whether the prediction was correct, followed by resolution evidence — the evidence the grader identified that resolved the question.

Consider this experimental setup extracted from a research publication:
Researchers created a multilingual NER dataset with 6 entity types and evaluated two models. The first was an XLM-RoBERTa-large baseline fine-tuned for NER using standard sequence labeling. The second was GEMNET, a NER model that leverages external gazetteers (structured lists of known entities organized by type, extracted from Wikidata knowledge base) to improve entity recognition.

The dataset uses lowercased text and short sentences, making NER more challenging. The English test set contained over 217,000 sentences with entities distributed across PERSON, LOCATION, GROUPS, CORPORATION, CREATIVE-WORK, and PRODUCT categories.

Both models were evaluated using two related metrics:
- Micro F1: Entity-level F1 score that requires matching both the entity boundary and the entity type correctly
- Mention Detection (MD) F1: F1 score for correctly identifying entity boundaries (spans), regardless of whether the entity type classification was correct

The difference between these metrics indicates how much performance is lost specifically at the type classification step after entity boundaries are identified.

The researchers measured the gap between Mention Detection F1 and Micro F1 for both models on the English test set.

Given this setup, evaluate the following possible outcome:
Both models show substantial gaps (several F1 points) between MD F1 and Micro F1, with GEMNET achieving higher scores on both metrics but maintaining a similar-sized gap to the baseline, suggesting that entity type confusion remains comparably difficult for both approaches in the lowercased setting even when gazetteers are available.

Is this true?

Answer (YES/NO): NO